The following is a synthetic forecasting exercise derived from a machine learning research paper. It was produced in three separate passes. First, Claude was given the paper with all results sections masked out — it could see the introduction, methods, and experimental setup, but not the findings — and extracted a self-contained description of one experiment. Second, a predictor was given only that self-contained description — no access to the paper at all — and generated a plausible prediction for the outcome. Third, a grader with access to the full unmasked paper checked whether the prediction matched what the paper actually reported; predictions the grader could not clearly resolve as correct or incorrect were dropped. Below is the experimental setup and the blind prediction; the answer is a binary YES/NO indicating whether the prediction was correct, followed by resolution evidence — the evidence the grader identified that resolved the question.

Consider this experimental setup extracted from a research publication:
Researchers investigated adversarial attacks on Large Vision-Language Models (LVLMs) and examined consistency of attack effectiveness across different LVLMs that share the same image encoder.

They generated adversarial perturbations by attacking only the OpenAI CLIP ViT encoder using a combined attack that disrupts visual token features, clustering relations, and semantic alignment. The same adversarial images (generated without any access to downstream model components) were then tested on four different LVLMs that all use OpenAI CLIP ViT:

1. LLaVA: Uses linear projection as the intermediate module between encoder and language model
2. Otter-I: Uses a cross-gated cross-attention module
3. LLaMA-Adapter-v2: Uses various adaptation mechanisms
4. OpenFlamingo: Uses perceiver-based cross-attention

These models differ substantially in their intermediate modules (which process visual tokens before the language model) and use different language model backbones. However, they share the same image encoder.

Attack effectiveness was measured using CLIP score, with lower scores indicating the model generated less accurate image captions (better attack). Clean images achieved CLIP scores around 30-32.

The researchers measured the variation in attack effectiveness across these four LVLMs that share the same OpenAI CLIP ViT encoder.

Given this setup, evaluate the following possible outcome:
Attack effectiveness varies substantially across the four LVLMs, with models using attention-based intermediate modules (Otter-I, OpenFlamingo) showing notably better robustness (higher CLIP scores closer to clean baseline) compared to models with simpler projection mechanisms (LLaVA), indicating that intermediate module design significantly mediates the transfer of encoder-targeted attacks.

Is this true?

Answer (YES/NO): NO